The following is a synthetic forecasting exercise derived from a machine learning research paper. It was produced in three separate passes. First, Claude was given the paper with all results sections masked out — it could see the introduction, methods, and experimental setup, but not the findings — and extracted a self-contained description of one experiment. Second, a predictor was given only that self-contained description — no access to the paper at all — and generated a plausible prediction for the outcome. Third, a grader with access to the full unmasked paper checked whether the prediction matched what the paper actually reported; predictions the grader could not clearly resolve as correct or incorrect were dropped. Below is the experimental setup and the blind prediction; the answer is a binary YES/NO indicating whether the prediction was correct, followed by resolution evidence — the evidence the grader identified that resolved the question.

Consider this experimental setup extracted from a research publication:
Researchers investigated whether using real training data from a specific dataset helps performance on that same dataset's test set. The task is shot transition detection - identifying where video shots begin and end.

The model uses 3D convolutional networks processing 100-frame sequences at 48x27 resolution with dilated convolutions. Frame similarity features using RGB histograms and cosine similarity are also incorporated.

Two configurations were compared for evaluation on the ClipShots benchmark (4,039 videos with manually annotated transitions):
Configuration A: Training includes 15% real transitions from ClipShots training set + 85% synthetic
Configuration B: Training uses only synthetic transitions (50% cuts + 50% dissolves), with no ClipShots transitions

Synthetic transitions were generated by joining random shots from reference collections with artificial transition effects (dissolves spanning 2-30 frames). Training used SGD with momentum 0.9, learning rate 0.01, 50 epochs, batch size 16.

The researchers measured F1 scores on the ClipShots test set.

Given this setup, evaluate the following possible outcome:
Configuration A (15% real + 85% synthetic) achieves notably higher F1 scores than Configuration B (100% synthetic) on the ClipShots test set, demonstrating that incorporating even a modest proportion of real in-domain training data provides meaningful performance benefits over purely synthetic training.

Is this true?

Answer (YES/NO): NO